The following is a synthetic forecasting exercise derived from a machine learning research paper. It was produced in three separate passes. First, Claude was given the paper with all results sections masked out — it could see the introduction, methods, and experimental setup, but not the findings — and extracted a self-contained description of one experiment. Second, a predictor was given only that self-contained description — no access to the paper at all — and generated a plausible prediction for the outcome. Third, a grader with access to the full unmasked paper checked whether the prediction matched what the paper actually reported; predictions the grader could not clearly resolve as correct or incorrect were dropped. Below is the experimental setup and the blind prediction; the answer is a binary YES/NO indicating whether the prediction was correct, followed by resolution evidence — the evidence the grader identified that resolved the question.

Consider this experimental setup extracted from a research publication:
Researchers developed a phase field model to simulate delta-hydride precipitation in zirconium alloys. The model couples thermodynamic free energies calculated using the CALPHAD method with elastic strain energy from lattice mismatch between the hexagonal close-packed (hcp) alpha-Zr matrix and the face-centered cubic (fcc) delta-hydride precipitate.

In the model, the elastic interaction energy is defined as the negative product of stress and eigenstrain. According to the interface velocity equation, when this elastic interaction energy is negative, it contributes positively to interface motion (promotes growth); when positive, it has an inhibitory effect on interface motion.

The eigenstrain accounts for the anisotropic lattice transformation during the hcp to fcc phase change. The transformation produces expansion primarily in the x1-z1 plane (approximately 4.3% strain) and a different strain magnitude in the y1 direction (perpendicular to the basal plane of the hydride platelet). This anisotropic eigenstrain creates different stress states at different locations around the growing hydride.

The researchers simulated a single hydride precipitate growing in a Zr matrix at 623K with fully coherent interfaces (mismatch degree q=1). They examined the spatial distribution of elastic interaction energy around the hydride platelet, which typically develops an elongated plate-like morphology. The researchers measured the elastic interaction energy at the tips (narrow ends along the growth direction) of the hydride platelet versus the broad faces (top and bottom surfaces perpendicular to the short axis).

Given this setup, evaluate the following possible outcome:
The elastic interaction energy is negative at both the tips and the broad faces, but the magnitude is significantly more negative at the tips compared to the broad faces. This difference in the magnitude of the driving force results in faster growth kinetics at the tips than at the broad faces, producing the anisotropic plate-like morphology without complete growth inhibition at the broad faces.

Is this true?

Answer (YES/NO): NO